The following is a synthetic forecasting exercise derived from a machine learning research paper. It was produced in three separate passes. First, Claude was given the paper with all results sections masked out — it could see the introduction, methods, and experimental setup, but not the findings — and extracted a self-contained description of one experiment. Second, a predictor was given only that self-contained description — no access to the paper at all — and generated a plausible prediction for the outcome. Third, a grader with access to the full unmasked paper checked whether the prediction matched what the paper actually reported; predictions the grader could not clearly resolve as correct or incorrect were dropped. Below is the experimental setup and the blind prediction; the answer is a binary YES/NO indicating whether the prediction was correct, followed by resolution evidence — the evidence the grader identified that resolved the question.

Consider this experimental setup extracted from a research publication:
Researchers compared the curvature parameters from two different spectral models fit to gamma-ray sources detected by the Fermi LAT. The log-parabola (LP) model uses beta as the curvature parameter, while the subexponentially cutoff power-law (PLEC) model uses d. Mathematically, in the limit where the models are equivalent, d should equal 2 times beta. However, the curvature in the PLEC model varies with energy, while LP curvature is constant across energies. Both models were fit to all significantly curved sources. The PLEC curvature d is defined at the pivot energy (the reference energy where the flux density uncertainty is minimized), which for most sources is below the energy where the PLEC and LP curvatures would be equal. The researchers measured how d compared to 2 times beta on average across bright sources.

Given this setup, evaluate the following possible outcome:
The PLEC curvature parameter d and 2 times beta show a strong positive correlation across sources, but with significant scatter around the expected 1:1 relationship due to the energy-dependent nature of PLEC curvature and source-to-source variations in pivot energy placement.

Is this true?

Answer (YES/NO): NO